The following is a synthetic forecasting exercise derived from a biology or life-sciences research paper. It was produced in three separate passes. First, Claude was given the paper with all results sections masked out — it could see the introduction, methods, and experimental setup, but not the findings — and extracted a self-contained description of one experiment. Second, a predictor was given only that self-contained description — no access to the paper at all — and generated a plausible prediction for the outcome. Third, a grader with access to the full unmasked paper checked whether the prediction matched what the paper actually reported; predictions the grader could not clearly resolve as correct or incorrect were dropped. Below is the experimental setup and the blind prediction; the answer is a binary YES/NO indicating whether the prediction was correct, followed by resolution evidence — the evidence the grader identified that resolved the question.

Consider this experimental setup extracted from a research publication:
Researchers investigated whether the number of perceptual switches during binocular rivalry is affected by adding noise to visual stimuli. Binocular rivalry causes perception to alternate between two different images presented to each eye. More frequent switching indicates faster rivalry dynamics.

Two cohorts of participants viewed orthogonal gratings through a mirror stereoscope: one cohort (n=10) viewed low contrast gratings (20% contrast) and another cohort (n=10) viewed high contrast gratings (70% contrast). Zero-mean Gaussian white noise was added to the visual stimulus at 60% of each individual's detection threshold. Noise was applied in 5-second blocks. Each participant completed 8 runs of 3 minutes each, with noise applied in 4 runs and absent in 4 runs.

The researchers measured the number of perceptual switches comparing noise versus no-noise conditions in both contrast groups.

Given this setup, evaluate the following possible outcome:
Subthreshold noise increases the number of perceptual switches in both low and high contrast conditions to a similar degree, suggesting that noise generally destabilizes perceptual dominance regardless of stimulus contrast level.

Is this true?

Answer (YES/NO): NO